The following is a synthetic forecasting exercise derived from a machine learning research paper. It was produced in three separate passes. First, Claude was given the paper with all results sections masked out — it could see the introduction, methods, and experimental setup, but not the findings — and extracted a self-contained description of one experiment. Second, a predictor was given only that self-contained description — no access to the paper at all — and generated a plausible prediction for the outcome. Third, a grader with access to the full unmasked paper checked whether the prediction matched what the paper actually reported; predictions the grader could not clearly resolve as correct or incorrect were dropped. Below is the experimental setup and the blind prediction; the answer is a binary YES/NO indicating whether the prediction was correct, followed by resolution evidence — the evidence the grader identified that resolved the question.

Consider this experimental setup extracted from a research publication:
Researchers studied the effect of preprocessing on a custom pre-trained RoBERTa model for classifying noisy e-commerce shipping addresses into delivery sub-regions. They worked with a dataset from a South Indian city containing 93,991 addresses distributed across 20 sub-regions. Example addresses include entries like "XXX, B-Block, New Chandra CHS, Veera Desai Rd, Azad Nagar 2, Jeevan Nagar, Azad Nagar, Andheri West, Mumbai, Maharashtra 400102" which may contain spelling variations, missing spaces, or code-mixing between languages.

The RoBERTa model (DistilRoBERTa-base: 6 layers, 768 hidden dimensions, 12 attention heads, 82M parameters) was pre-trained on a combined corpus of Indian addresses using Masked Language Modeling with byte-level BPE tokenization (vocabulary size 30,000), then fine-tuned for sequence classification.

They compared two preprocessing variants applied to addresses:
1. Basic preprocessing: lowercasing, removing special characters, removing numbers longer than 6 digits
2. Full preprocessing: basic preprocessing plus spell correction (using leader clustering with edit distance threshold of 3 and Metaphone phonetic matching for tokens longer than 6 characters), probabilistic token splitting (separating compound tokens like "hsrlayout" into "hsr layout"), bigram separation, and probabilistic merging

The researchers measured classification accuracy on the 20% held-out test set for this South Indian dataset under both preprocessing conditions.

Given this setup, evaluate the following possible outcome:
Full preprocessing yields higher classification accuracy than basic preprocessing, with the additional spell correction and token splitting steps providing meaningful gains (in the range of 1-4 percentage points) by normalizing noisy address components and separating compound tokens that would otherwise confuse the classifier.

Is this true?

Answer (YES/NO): NO